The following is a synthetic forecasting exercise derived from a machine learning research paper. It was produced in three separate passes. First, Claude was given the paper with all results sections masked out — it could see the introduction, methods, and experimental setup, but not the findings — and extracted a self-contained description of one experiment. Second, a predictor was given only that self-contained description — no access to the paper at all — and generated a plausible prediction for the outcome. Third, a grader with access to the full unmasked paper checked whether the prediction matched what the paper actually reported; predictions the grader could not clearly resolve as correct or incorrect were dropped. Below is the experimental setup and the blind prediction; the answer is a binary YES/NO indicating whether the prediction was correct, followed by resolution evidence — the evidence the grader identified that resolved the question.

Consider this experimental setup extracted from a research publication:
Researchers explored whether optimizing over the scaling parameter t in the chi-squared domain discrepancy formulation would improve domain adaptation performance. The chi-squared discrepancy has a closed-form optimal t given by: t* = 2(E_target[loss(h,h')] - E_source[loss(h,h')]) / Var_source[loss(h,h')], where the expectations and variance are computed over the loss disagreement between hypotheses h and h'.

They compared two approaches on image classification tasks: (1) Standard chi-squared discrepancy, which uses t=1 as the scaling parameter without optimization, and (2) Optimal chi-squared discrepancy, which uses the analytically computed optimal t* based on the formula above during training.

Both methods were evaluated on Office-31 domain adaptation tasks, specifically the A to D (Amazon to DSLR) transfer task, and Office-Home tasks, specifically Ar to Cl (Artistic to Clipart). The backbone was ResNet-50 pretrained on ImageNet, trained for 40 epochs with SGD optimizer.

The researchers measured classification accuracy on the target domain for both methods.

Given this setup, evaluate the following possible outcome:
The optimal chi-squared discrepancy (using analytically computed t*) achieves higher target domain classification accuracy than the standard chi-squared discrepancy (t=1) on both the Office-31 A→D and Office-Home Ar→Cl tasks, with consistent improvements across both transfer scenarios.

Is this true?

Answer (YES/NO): NO